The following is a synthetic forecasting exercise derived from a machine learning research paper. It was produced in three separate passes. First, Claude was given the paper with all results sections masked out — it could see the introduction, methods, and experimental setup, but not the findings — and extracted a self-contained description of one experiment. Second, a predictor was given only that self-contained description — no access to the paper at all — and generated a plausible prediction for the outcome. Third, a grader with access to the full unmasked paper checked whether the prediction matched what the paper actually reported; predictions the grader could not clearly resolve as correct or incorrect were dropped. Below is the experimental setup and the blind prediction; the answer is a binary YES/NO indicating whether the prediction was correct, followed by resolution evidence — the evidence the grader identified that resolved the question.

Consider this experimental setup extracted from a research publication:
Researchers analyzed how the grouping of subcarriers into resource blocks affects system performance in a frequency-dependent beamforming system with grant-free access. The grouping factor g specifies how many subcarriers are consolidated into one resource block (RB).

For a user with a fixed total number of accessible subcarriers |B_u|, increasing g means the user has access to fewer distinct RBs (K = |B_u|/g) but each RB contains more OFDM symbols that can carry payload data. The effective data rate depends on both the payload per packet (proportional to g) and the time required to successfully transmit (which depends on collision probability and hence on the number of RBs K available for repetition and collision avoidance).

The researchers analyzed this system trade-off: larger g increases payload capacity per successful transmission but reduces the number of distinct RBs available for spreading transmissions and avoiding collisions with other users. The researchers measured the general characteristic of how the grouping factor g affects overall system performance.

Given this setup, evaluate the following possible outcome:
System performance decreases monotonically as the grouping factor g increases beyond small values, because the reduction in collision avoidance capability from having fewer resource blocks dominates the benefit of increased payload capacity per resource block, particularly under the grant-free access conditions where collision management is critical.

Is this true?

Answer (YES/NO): YES